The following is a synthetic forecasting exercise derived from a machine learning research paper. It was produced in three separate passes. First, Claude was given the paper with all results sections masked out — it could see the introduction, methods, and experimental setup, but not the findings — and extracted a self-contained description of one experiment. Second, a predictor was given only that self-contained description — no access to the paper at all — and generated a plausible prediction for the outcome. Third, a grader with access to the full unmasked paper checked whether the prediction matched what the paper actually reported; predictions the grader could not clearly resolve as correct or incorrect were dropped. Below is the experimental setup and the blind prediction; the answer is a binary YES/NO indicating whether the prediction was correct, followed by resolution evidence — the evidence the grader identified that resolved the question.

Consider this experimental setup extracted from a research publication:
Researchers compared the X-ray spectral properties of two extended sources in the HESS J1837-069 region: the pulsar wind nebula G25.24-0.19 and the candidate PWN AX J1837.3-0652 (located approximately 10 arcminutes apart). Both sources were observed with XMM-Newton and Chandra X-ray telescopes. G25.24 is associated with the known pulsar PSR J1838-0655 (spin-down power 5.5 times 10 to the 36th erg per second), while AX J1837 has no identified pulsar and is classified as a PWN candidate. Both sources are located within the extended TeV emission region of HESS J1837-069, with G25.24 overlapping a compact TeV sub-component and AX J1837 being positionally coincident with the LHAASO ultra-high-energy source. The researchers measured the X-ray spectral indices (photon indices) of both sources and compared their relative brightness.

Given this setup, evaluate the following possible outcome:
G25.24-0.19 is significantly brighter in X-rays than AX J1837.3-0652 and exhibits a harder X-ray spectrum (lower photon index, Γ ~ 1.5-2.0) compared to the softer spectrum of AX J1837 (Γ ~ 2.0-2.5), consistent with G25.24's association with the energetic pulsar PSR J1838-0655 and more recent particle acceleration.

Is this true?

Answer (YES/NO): NO